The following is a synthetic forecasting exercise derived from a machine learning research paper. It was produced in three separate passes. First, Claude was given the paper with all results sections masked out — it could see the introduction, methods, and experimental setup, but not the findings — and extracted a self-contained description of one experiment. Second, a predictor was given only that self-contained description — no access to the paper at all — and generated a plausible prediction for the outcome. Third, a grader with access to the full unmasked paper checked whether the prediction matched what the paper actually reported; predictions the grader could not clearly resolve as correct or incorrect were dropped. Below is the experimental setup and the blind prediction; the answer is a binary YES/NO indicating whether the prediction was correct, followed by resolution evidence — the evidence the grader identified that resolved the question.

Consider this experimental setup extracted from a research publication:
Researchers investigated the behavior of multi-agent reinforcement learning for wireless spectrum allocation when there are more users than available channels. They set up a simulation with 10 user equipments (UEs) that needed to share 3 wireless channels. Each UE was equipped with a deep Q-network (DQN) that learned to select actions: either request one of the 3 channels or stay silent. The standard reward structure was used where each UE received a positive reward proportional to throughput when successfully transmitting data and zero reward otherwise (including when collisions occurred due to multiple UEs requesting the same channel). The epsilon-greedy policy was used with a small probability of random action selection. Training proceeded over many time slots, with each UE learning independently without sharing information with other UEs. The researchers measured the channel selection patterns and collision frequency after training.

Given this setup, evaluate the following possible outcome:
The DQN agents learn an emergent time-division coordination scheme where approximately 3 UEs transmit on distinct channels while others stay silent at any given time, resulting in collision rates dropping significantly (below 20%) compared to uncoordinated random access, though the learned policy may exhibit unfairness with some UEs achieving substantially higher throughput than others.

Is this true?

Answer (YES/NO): NO